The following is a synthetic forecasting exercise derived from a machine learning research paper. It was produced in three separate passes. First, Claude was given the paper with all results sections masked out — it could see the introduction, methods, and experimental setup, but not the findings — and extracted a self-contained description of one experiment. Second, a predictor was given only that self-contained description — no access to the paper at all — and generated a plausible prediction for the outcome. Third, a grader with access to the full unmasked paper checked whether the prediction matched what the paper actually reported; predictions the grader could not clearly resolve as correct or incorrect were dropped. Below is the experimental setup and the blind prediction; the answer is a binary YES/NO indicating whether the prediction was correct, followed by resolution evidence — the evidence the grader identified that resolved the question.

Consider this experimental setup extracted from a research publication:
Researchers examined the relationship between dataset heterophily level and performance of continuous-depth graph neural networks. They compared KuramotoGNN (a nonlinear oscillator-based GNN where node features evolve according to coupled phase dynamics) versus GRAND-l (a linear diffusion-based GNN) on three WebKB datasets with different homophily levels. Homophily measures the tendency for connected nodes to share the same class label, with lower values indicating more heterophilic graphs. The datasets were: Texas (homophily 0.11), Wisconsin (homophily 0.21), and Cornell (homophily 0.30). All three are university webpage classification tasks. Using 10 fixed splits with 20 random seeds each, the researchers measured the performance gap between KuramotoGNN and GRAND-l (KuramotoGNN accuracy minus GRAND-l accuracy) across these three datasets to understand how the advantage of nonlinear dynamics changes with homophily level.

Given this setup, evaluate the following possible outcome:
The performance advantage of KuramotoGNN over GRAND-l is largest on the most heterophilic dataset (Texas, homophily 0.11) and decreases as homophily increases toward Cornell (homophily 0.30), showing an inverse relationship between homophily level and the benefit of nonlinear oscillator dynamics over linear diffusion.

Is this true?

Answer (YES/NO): NO